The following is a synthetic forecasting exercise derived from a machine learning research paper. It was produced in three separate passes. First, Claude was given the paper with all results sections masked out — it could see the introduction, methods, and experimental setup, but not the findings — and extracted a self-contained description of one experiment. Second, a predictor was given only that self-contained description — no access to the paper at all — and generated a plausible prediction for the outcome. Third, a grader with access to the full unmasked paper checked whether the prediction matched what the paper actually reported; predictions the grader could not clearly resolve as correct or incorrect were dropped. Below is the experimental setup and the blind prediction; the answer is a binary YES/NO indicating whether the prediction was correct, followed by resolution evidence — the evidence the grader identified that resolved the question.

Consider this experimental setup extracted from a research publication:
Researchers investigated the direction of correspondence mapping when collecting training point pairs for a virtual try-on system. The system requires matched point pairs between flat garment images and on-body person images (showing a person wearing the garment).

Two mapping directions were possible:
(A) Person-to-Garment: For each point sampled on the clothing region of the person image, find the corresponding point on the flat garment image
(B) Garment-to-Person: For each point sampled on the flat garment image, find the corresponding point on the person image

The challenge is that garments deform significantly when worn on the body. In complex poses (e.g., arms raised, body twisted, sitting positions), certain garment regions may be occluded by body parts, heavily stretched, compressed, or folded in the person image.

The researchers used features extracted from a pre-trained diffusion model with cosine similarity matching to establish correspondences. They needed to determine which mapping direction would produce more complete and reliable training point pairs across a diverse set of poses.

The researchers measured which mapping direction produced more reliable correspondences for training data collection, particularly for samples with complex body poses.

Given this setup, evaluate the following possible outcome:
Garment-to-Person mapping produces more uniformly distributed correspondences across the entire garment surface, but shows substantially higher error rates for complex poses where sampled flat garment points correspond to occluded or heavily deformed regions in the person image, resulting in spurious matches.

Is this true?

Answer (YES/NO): NO